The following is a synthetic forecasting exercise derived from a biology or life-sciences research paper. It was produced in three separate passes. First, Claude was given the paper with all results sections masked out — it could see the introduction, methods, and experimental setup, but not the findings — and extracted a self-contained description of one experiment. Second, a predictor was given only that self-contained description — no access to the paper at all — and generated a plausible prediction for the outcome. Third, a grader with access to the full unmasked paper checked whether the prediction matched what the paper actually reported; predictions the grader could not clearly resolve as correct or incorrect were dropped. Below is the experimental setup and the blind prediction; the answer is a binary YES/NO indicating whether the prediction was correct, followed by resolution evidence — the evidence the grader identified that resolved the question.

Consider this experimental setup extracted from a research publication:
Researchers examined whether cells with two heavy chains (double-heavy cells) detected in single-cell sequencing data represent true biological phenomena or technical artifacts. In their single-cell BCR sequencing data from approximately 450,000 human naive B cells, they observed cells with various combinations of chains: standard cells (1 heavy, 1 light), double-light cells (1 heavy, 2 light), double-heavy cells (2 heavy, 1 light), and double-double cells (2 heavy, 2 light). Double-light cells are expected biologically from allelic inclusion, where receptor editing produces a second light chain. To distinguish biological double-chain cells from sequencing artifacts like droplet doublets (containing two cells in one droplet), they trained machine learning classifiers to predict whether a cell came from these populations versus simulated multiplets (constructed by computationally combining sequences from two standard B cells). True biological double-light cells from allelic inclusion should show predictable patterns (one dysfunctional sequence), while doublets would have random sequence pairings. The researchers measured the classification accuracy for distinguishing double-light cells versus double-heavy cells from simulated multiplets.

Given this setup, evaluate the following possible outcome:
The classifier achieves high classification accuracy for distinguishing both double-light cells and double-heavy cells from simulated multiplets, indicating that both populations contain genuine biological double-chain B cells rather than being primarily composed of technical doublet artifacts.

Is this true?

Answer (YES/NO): NO